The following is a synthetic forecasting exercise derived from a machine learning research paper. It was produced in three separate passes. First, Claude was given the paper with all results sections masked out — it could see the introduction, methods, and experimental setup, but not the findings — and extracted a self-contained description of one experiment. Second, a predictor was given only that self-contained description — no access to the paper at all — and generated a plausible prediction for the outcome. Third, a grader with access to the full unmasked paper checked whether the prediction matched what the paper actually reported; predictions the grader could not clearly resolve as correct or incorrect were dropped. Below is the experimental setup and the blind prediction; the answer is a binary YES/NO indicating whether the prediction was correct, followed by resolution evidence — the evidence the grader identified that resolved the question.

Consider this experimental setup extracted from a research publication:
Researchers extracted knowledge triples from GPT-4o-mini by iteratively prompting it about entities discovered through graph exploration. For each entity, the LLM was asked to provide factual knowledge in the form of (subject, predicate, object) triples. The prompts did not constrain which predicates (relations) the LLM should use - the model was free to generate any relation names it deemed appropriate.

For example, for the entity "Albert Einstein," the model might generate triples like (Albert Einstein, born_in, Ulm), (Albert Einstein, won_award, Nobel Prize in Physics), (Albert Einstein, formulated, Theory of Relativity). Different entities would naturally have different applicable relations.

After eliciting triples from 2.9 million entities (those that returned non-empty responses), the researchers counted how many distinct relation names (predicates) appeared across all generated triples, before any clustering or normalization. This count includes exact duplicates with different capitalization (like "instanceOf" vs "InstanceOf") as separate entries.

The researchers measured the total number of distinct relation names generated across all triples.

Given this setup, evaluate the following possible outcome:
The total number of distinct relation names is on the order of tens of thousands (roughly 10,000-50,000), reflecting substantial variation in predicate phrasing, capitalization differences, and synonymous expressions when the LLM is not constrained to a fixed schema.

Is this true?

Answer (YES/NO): NO